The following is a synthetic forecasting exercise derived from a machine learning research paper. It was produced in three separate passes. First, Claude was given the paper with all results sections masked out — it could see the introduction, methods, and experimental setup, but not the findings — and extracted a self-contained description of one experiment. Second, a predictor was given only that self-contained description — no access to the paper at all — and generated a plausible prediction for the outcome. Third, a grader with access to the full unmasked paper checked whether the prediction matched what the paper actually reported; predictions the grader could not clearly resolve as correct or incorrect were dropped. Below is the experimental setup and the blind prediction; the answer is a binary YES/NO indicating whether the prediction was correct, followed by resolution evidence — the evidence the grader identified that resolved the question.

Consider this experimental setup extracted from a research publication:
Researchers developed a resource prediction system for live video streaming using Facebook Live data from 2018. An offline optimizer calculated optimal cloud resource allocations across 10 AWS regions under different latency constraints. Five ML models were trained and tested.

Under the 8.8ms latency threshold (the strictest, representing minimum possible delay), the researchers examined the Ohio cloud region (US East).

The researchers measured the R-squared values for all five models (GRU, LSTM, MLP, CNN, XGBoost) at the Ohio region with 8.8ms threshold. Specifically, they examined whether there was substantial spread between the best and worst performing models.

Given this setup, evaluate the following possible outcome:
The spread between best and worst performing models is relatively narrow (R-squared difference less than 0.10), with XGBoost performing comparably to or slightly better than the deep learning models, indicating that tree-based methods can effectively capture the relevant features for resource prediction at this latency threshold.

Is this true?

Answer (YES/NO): NO